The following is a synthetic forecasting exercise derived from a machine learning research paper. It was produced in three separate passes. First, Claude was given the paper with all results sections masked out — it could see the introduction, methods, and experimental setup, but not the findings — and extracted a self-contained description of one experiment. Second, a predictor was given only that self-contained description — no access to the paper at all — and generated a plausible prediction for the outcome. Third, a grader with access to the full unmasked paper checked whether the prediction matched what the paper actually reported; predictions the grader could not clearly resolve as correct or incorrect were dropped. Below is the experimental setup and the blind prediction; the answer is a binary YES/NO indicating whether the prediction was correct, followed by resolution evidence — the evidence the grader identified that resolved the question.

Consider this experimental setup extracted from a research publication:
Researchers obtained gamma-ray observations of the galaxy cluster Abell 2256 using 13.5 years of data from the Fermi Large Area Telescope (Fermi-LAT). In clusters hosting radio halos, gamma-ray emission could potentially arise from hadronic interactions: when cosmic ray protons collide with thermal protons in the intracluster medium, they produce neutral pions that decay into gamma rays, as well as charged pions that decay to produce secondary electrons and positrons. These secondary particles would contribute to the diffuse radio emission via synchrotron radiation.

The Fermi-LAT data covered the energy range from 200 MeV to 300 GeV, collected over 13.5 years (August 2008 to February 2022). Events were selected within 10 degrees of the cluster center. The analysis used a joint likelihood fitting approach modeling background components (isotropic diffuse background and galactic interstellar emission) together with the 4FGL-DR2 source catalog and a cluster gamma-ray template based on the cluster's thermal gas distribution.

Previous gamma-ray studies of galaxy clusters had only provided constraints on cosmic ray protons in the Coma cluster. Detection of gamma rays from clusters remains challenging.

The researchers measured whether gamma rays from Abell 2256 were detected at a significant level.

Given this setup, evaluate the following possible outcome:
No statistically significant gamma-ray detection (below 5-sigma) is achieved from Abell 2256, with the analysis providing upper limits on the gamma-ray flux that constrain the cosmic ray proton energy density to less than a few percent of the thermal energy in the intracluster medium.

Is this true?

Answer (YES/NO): NO